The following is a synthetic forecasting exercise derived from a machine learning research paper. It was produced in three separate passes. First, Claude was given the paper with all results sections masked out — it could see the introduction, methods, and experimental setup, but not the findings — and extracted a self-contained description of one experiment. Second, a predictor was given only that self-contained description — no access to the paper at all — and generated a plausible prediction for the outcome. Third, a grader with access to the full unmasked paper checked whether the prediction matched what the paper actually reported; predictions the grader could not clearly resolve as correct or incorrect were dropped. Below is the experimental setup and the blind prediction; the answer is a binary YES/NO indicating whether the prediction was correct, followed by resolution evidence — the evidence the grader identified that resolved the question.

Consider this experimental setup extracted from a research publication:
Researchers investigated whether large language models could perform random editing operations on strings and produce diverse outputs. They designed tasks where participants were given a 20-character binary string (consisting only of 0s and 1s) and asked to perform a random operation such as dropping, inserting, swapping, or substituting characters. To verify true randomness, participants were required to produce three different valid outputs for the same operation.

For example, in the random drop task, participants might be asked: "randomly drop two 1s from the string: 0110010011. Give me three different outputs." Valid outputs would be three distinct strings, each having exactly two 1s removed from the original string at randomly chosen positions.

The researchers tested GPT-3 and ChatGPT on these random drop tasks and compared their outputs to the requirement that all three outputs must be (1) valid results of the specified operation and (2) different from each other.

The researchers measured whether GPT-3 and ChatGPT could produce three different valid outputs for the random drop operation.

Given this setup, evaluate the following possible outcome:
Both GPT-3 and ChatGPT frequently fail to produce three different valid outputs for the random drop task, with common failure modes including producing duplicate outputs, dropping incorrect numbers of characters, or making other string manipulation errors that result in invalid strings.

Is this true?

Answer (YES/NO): YES